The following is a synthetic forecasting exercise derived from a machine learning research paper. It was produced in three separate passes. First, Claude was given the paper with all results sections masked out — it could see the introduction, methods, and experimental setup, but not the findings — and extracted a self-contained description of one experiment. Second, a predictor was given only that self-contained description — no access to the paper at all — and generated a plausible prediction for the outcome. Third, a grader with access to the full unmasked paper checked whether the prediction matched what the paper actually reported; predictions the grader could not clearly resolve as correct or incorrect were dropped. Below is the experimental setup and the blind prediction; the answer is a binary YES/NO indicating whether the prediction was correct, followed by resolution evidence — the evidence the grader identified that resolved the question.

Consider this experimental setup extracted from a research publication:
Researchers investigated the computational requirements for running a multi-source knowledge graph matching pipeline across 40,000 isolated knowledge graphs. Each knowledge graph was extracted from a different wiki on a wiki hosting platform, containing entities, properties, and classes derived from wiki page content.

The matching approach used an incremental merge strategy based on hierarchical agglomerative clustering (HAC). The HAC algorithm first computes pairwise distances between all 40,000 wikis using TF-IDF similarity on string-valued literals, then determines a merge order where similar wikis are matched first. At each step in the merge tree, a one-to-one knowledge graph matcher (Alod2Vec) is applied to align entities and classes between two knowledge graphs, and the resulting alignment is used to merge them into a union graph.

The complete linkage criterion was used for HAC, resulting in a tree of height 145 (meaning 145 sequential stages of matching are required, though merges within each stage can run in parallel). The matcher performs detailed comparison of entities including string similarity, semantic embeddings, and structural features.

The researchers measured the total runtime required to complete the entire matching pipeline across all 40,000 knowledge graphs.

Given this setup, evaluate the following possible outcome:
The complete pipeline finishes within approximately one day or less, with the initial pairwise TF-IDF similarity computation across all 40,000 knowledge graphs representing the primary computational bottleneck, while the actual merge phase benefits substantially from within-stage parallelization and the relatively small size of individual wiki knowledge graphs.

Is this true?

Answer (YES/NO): NO